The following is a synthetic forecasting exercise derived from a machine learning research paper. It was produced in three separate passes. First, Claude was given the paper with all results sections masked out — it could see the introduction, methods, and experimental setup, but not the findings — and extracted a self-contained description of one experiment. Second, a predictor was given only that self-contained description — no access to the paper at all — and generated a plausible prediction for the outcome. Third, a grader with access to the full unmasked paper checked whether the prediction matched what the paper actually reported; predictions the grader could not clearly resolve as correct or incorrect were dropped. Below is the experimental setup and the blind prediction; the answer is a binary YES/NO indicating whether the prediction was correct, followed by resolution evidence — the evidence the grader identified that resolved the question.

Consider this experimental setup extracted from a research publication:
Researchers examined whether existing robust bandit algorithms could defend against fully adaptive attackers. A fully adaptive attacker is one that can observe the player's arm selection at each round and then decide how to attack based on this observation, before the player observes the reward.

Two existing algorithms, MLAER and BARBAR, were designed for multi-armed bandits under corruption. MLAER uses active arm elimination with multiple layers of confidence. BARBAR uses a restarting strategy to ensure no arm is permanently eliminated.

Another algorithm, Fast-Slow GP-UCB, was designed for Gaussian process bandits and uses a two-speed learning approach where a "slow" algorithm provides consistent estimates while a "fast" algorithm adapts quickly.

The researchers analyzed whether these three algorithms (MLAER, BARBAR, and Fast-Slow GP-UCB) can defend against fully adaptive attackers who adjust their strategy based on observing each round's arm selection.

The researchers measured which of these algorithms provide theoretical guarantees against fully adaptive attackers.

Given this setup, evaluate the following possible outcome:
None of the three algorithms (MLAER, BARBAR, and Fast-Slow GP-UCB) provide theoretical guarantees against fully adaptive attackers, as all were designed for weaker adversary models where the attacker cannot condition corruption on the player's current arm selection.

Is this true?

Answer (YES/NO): YES